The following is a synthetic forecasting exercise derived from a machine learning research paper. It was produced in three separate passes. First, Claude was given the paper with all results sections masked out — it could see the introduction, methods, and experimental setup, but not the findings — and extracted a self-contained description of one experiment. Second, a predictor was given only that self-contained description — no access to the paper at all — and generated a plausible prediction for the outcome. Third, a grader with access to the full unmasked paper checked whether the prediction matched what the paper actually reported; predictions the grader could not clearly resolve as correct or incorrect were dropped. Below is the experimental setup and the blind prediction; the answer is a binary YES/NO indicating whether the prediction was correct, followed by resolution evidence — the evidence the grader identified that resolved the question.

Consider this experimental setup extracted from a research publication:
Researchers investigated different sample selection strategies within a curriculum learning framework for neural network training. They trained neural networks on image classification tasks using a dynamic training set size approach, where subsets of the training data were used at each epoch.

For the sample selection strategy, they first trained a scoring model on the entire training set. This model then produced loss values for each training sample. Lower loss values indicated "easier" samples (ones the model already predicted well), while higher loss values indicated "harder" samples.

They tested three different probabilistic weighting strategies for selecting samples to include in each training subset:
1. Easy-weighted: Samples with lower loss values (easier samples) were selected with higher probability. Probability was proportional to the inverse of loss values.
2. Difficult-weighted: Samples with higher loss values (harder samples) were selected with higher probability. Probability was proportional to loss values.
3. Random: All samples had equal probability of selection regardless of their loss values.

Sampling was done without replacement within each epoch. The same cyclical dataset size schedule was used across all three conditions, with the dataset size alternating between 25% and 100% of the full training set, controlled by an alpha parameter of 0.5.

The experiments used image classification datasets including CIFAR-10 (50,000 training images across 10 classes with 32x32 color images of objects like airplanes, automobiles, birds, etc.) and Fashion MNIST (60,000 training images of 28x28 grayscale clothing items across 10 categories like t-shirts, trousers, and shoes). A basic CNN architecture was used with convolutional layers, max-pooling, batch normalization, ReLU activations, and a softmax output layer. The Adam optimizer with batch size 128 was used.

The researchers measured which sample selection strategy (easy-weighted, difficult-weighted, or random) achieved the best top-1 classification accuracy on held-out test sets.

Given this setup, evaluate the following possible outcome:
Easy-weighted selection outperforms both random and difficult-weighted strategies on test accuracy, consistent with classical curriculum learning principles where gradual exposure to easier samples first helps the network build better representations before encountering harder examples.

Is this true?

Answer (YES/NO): YES